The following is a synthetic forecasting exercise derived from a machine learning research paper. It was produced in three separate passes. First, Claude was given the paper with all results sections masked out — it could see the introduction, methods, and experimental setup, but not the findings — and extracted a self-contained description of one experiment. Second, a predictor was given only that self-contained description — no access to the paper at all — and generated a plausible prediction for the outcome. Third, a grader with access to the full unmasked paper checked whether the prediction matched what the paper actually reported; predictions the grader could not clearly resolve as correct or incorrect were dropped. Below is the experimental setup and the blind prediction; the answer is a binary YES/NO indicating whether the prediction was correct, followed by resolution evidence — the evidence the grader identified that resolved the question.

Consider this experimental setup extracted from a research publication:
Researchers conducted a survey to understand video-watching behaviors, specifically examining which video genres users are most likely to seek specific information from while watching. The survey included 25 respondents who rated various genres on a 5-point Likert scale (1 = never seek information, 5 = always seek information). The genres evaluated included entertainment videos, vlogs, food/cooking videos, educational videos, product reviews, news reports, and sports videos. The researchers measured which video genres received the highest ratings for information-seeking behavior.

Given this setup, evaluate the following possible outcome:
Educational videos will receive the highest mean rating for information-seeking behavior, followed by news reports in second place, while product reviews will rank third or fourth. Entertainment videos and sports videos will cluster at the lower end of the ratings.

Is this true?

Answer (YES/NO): NO